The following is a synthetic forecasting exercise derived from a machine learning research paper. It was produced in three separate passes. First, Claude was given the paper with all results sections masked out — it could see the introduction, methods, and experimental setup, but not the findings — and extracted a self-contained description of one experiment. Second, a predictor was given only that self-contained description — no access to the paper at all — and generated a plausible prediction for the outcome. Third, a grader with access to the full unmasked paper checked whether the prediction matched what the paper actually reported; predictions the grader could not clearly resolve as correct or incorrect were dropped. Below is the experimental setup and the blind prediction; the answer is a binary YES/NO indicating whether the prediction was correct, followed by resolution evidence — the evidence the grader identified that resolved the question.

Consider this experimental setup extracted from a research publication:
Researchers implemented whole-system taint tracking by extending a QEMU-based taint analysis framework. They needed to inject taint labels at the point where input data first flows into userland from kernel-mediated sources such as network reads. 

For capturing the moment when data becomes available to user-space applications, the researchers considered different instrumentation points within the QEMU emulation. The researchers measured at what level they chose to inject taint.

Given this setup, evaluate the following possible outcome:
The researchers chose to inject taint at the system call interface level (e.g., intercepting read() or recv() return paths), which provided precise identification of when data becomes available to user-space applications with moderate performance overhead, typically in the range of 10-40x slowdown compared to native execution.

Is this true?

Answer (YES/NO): NO